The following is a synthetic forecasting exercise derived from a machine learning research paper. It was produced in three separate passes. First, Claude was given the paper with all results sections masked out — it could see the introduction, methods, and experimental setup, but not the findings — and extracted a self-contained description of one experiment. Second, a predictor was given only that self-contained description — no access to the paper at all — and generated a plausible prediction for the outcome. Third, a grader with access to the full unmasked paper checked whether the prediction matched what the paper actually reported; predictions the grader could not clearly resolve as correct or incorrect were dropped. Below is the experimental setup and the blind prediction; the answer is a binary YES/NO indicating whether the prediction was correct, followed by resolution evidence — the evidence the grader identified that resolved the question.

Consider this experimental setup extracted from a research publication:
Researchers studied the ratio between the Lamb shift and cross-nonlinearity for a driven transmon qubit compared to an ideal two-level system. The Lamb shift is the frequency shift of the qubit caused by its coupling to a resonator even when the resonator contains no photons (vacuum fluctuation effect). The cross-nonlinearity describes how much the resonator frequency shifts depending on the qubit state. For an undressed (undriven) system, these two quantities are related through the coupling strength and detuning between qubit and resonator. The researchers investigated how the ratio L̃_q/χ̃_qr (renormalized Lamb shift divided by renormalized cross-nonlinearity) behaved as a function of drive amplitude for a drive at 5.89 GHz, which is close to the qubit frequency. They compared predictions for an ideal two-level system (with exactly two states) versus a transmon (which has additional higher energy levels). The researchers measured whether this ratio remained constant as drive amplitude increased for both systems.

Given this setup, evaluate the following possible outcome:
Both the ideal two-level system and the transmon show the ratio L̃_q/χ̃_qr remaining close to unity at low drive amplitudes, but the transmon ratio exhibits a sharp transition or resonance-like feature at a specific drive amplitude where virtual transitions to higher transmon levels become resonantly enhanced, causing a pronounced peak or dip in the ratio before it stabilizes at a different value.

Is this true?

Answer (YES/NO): NO